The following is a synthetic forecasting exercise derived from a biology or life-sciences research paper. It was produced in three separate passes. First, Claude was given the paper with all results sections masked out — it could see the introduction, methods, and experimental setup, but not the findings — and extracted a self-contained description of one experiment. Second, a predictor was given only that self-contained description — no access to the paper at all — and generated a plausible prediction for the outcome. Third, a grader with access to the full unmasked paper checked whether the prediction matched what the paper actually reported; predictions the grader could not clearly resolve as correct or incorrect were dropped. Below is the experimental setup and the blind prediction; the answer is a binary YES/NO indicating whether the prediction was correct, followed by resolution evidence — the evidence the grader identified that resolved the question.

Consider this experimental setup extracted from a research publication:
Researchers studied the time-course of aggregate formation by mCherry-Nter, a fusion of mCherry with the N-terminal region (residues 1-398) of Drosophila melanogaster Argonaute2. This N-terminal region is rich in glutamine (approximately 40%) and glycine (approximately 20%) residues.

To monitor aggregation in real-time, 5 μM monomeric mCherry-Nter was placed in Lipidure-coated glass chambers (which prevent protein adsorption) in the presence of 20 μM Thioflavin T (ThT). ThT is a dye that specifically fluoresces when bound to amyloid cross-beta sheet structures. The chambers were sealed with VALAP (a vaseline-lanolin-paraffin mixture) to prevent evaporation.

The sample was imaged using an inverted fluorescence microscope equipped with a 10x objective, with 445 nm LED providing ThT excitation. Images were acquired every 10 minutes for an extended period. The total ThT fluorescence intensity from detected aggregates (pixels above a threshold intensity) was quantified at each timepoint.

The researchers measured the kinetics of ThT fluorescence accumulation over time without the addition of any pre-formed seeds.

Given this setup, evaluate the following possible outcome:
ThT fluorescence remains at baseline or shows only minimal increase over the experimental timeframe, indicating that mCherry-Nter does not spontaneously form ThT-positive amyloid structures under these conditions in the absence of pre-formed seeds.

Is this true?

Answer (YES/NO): NO